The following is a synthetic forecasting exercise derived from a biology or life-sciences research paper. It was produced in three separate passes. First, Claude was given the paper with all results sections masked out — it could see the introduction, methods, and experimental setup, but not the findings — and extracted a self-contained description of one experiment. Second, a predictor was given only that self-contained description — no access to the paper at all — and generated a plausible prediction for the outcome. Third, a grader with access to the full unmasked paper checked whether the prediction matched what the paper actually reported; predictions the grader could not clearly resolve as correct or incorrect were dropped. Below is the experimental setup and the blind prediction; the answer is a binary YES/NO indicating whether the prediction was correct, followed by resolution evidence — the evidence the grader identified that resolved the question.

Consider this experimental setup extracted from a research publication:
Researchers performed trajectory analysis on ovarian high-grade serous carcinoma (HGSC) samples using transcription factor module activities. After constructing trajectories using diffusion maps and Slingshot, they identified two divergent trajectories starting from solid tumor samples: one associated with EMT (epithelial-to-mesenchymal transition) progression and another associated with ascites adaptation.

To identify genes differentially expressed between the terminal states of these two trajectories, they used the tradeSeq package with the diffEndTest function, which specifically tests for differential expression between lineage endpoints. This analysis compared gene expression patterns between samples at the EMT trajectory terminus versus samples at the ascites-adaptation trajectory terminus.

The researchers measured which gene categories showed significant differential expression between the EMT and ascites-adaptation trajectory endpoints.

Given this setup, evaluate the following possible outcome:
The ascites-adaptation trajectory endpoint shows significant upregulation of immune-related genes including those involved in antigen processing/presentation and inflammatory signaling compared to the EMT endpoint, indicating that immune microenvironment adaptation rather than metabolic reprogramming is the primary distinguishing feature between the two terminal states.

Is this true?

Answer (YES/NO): NO